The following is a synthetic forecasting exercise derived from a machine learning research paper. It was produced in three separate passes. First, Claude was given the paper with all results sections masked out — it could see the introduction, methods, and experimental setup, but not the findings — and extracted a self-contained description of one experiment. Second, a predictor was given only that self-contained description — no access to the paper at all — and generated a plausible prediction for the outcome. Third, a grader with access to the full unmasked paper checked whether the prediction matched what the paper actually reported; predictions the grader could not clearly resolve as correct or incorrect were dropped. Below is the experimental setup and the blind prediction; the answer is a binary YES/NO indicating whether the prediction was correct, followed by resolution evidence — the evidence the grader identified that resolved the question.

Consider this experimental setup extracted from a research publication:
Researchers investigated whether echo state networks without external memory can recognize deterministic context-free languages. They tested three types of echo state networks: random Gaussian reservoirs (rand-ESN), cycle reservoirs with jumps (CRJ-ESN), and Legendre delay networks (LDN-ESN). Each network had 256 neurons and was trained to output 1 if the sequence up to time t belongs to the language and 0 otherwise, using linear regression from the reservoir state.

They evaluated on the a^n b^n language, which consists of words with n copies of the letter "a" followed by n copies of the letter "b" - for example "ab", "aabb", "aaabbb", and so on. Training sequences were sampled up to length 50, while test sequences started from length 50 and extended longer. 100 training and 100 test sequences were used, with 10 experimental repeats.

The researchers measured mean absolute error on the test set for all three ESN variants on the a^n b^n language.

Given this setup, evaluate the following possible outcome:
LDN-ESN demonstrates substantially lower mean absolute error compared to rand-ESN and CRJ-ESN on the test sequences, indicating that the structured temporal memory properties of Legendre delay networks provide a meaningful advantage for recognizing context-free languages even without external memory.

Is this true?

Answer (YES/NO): NO